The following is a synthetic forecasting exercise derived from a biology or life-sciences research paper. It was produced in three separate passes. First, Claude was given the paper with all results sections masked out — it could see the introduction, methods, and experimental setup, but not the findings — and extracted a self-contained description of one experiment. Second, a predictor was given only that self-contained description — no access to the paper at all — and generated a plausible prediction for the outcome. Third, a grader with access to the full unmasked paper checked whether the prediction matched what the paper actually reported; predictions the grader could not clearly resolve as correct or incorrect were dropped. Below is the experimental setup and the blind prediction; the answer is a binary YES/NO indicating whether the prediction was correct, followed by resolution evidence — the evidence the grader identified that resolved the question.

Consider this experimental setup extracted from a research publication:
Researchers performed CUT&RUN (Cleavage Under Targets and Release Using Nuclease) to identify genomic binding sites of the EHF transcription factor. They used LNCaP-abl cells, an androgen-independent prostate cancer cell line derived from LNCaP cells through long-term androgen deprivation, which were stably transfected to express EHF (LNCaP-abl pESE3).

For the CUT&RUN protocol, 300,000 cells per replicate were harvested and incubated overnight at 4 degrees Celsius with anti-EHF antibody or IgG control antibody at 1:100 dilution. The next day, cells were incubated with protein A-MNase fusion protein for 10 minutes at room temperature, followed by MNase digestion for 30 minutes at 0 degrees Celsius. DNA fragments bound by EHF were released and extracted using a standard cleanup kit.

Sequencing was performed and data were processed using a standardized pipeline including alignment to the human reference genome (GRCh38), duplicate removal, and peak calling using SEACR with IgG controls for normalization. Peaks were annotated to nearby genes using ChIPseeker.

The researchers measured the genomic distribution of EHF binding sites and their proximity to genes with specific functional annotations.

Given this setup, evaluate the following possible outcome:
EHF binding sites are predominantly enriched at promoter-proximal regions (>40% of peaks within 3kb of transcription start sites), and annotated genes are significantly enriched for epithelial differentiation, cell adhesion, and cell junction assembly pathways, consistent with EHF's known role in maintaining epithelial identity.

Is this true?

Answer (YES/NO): NO